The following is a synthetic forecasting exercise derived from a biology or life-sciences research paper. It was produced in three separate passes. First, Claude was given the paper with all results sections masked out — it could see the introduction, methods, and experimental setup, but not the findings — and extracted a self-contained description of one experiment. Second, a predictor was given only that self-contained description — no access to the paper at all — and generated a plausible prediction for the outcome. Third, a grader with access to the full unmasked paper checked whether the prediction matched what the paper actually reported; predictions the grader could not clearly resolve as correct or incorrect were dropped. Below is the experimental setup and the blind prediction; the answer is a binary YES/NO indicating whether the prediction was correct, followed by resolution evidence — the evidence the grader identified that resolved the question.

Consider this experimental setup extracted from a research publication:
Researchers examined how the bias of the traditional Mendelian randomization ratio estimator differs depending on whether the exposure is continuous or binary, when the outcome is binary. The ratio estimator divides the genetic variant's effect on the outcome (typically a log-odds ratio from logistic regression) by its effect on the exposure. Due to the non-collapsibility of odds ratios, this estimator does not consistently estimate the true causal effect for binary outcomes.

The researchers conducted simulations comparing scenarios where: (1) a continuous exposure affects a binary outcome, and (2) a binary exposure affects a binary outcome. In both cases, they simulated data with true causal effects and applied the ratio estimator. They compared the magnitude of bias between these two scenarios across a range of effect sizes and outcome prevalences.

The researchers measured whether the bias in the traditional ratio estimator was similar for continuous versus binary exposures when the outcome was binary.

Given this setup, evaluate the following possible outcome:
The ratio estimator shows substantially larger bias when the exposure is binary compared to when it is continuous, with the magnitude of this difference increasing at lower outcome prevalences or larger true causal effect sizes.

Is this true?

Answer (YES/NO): NO